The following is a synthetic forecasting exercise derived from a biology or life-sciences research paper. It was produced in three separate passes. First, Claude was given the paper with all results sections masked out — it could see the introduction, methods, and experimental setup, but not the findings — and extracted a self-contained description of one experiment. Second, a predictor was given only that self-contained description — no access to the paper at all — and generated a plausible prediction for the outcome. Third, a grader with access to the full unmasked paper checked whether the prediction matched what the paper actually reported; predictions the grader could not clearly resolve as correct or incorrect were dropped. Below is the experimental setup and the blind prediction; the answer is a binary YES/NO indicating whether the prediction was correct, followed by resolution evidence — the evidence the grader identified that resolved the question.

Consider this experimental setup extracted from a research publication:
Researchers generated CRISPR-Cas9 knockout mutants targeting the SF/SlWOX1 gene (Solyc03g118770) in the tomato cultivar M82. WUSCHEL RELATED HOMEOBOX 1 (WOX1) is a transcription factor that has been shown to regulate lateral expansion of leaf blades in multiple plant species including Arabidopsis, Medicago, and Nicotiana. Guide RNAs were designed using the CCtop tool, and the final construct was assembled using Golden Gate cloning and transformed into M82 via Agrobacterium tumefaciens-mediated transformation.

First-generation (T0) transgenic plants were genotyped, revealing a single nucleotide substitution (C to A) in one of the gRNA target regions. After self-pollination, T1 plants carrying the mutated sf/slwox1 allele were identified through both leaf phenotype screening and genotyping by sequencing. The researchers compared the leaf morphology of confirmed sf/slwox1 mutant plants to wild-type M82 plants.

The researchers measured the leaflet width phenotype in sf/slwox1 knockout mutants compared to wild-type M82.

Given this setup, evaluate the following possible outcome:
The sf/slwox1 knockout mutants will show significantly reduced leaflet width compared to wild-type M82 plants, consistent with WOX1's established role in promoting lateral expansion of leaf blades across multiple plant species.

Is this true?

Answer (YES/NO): YES